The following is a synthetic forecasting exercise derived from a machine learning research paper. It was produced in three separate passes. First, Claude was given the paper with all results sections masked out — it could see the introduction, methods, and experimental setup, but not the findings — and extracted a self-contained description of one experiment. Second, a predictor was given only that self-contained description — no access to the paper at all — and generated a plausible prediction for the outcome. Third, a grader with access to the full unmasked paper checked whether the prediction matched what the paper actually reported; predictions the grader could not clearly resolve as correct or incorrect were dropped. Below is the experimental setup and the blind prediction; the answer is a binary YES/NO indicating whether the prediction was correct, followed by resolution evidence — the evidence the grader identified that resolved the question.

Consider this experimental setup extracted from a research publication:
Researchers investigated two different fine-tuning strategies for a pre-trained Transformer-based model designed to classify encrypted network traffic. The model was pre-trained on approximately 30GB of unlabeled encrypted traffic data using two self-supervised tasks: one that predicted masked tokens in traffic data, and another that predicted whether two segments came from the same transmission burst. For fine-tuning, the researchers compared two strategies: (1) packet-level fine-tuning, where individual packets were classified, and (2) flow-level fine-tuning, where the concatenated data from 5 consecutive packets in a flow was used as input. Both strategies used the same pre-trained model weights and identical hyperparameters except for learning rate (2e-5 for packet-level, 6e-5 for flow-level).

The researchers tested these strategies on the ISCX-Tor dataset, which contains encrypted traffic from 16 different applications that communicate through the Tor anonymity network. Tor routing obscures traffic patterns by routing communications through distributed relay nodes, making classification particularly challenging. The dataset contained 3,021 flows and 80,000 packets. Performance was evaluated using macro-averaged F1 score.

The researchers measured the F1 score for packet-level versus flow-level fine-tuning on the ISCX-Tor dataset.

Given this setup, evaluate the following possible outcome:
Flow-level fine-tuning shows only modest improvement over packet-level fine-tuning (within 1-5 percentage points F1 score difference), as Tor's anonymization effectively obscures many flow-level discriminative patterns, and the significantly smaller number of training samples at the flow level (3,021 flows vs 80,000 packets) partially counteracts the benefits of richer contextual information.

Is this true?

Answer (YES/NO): NO